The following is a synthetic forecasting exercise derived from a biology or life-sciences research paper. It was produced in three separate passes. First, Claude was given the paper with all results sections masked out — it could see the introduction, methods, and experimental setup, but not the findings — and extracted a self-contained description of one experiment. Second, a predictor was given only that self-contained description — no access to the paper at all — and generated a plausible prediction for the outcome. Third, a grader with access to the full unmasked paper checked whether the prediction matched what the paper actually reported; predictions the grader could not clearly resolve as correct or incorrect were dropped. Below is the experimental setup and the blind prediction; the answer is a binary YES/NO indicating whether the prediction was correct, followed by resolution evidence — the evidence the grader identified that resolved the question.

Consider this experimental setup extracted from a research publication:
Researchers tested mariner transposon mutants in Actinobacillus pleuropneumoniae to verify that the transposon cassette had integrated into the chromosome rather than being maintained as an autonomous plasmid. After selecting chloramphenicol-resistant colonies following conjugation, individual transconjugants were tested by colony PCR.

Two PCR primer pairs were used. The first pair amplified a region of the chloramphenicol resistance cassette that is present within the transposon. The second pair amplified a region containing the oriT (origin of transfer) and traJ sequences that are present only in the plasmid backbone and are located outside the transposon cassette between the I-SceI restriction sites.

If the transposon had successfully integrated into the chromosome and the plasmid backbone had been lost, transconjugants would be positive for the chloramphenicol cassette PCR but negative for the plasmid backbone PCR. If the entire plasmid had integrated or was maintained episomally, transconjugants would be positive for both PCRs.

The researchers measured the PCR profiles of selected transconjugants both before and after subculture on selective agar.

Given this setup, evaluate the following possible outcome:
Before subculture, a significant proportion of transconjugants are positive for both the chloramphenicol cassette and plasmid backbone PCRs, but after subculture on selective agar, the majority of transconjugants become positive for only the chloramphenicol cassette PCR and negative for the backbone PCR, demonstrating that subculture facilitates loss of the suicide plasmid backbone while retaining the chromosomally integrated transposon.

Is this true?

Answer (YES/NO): YES